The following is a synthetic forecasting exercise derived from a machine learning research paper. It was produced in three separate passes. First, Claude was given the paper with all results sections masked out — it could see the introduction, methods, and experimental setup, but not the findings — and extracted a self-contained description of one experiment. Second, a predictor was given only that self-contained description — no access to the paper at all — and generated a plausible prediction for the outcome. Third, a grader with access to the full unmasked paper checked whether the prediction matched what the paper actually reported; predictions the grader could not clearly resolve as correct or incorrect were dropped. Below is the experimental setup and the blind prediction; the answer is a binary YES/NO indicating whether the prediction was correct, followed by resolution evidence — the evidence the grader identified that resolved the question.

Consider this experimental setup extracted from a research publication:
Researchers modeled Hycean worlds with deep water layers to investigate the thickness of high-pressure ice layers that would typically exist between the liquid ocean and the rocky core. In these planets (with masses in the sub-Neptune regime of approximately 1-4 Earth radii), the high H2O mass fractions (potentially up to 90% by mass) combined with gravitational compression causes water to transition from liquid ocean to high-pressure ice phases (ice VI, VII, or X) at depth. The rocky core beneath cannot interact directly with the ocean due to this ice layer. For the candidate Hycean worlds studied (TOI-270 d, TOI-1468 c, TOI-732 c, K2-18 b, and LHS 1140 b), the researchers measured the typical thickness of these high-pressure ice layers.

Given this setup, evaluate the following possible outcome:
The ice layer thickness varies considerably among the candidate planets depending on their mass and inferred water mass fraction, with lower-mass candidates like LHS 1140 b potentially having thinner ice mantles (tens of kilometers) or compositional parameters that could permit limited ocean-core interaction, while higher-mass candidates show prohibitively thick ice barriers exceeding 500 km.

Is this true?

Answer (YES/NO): NO